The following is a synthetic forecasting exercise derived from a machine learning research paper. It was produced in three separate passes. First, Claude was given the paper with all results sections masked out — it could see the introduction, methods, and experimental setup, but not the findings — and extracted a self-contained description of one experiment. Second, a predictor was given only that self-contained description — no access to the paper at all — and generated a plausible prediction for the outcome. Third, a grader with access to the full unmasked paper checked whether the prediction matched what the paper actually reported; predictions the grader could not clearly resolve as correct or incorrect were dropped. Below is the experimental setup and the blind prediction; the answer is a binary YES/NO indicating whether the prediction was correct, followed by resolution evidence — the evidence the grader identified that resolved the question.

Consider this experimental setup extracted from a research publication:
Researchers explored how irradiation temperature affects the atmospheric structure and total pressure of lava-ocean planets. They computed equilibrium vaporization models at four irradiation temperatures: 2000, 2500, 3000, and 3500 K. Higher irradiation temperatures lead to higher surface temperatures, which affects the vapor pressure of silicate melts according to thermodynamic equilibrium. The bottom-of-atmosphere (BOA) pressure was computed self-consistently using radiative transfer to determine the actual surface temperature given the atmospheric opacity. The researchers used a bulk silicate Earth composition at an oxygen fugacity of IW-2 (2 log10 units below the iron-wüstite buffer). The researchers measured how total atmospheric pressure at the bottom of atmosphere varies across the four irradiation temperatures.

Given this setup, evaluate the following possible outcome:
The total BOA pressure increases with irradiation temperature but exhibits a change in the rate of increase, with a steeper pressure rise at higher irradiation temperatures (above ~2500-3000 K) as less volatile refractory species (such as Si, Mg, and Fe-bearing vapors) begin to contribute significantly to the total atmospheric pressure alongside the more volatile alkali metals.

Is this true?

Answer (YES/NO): NO